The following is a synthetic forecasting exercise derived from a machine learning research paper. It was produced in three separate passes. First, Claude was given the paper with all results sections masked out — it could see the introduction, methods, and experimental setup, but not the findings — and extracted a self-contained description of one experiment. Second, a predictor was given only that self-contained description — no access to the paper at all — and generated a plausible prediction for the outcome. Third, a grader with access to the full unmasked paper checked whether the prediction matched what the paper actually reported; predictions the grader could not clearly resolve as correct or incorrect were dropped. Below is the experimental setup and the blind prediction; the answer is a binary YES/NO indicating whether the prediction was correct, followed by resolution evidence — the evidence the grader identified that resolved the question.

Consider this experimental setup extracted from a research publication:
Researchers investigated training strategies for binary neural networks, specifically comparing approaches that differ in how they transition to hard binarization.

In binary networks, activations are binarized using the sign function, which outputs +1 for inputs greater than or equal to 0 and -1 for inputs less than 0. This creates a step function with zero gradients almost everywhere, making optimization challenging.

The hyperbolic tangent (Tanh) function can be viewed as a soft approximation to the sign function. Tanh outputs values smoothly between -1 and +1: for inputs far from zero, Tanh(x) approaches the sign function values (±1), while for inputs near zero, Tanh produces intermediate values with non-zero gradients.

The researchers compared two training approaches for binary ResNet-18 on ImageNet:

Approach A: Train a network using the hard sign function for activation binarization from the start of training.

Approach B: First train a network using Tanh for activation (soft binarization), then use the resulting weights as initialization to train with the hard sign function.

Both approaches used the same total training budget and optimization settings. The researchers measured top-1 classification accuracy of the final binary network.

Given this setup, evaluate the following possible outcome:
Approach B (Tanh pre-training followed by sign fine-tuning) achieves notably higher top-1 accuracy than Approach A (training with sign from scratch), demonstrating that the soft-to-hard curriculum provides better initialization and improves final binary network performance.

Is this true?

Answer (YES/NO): YES